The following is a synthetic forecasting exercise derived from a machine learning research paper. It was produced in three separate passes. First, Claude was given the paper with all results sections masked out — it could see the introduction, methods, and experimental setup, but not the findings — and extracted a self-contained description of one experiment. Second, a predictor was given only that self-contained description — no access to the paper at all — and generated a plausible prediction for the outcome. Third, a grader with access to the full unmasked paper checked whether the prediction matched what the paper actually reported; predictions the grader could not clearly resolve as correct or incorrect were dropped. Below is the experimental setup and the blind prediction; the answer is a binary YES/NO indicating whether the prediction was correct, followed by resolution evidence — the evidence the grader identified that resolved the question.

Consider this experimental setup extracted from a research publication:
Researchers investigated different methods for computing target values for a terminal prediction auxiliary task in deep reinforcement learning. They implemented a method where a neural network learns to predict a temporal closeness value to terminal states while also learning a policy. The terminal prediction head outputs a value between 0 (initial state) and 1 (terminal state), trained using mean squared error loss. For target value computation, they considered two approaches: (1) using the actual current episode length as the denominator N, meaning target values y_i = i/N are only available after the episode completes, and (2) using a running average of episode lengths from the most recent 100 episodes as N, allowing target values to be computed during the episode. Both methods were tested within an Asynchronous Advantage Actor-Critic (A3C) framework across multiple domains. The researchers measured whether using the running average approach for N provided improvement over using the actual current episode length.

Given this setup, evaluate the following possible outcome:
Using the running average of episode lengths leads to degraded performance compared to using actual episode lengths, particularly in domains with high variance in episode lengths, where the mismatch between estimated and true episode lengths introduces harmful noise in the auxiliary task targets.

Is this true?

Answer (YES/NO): NO